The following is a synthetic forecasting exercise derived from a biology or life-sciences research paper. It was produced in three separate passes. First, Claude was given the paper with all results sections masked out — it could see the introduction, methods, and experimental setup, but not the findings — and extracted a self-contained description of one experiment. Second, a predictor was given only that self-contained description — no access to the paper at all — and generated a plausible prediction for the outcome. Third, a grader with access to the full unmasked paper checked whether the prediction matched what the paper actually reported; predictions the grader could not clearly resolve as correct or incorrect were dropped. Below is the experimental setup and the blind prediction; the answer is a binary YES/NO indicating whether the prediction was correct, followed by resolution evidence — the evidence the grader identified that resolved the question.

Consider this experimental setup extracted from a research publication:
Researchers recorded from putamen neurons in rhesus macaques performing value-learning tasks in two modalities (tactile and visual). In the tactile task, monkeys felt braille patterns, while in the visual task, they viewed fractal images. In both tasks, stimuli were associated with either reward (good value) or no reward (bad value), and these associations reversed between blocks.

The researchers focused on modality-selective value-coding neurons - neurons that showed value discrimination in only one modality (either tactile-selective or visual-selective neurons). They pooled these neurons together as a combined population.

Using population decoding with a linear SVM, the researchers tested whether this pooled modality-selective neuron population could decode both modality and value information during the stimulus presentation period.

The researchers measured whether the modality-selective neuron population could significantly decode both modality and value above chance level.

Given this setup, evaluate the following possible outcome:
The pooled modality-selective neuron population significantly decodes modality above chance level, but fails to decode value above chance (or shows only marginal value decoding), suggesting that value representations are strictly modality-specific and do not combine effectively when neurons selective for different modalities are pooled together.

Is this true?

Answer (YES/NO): NO